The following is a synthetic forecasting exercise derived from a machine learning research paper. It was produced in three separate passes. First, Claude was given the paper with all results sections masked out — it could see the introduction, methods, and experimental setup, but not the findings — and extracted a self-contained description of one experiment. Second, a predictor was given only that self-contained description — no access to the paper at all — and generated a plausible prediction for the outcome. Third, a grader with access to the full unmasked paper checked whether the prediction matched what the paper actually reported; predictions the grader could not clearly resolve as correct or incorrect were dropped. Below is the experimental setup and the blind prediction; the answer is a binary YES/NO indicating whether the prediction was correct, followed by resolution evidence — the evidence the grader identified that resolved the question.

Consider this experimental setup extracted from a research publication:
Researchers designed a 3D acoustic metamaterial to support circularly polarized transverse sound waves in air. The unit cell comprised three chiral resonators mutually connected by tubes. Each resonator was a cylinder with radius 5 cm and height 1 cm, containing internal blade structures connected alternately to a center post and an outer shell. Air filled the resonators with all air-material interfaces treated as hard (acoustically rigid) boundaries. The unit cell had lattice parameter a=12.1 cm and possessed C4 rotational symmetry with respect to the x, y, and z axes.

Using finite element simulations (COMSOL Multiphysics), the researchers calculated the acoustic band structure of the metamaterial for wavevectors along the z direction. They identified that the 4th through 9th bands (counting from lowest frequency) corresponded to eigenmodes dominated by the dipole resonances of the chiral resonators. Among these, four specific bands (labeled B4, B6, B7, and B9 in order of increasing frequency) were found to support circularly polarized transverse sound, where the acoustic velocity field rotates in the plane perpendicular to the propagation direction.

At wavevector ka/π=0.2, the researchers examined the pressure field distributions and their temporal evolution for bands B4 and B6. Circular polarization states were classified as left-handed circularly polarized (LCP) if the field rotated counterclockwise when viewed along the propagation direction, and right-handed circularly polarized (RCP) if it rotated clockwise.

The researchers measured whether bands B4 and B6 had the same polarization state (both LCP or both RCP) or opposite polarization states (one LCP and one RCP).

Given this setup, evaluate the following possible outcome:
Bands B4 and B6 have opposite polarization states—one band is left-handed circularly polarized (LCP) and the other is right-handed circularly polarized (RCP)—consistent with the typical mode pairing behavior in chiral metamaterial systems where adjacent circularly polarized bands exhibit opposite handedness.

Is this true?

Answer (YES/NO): YES